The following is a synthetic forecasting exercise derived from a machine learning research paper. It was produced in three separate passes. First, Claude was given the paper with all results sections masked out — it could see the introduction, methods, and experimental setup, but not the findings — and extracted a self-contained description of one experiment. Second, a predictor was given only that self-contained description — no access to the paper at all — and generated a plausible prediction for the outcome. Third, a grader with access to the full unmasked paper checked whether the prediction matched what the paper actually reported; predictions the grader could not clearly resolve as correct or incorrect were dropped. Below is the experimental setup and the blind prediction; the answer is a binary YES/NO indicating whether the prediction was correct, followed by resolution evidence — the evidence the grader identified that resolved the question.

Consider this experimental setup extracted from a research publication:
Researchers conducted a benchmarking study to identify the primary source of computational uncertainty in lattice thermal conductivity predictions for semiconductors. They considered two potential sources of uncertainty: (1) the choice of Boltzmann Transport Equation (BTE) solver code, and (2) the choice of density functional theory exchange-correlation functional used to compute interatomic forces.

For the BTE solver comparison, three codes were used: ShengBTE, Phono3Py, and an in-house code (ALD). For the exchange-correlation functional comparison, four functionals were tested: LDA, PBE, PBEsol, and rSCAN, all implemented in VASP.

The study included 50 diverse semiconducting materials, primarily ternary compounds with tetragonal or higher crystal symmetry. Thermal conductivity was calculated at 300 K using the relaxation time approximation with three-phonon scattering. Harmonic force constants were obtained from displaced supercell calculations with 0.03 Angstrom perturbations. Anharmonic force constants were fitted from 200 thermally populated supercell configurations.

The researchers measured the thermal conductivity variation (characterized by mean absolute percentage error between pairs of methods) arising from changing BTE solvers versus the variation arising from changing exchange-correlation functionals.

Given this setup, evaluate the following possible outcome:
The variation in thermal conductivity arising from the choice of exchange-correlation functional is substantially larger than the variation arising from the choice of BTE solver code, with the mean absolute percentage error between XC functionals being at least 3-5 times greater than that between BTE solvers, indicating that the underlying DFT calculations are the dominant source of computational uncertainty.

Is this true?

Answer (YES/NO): YES